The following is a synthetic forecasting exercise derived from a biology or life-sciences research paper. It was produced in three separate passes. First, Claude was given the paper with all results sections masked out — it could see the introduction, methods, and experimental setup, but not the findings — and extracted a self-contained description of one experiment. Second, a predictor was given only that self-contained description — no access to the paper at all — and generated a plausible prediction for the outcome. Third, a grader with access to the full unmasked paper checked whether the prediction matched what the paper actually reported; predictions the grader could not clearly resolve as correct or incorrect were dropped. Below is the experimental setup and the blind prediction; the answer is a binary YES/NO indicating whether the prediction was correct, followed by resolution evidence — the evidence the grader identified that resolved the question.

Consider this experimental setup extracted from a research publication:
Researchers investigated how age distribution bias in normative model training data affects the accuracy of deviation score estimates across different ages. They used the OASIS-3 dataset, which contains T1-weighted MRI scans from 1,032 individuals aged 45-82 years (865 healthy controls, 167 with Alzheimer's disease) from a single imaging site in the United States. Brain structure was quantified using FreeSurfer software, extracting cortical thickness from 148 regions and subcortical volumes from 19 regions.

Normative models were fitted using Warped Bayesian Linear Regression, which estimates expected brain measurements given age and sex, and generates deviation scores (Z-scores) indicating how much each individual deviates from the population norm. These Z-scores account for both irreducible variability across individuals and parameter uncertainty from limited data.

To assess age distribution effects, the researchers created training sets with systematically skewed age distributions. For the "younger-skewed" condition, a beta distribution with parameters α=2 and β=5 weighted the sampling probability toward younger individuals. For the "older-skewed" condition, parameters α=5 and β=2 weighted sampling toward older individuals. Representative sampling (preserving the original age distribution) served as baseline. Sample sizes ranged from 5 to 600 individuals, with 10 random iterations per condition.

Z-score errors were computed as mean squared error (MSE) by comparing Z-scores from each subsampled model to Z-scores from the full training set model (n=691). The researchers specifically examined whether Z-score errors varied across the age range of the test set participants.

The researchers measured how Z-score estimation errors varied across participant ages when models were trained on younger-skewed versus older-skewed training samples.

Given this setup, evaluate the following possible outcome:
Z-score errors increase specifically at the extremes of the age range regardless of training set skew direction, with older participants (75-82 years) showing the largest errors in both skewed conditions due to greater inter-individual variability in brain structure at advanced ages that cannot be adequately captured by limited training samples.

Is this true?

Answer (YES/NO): NO